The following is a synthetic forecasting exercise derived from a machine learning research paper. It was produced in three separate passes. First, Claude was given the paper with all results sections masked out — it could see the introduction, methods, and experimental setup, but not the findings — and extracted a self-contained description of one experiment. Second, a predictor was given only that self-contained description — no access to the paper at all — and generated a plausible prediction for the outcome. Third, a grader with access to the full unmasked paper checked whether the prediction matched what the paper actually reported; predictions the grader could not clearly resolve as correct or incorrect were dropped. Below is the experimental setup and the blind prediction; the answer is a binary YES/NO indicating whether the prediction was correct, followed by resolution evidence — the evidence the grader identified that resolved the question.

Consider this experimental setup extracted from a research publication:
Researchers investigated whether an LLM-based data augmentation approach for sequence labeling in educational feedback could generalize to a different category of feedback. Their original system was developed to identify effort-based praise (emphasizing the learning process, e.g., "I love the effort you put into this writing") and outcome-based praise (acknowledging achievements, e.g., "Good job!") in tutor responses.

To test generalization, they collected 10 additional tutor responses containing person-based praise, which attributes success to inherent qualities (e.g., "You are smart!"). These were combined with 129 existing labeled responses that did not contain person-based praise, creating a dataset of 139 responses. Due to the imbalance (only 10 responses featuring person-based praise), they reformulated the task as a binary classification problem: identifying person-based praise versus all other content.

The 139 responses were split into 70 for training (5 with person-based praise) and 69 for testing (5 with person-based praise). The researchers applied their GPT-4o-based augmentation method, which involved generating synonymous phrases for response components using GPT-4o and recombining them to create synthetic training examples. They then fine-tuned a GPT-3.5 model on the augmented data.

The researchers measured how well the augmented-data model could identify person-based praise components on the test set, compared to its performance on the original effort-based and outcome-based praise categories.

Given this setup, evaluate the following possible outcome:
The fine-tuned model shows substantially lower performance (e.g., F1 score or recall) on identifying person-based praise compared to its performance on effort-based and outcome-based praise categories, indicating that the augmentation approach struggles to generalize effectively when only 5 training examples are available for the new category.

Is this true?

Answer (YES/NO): NO